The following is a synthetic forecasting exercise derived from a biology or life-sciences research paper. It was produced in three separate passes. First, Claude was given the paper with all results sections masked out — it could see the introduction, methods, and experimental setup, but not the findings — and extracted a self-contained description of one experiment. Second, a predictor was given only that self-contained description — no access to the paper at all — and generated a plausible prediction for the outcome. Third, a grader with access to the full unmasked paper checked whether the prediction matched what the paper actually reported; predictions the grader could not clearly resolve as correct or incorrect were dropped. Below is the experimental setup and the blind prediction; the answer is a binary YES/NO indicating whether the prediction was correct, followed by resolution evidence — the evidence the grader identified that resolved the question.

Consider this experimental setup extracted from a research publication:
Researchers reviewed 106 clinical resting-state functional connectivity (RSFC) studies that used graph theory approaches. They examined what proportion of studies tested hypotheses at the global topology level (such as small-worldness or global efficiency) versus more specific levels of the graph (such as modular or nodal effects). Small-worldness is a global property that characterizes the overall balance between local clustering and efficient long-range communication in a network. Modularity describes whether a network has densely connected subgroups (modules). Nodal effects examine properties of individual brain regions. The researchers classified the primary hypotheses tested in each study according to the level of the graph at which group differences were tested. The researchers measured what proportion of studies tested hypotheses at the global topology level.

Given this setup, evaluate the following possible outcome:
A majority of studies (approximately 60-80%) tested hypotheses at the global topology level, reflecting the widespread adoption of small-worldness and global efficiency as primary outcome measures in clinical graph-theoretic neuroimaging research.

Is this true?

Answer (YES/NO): YES